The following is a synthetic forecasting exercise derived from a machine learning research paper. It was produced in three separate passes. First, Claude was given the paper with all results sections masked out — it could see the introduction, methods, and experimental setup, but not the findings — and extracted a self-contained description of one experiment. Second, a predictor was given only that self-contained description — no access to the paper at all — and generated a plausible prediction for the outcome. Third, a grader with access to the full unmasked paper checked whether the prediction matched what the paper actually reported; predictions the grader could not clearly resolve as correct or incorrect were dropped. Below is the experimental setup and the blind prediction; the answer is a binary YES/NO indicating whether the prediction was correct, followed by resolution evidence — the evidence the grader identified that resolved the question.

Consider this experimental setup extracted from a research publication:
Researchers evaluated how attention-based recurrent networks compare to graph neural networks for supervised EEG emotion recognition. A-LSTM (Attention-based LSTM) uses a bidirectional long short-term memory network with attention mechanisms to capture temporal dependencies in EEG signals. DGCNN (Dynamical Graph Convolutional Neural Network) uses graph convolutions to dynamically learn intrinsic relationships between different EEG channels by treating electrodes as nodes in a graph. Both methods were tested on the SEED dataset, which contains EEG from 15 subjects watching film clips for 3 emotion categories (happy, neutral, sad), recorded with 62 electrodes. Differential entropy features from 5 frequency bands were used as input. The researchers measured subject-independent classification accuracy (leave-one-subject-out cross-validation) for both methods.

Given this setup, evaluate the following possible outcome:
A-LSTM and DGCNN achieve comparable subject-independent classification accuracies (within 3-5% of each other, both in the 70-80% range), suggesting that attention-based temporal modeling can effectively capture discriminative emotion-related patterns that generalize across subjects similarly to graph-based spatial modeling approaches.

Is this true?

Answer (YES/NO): NO